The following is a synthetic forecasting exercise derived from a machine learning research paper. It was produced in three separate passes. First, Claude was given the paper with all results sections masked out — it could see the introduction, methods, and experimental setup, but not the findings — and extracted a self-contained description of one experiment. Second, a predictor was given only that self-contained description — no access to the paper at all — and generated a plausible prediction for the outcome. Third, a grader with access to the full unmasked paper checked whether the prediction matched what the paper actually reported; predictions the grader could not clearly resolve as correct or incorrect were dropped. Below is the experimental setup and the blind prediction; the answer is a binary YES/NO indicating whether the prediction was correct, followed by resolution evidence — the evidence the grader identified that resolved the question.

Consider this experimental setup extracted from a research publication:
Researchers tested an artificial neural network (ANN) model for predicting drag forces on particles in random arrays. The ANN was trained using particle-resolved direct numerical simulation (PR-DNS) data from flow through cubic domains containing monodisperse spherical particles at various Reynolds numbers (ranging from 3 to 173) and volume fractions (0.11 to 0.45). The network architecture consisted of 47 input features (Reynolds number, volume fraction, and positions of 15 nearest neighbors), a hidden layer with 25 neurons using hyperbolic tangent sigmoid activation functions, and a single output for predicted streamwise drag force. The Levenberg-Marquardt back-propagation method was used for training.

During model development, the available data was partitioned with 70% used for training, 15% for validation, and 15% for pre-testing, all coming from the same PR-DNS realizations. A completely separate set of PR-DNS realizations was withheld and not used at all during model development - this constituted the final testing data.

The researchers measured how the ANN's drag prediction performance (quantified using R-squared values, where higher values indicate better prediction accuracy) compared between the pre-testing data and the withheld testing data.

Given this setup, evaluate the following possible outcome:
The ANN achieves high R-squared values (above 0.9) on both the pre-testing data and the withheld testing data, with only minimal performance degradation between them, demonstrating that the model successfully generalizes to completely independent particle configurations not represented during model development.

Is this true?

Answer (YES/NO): NO